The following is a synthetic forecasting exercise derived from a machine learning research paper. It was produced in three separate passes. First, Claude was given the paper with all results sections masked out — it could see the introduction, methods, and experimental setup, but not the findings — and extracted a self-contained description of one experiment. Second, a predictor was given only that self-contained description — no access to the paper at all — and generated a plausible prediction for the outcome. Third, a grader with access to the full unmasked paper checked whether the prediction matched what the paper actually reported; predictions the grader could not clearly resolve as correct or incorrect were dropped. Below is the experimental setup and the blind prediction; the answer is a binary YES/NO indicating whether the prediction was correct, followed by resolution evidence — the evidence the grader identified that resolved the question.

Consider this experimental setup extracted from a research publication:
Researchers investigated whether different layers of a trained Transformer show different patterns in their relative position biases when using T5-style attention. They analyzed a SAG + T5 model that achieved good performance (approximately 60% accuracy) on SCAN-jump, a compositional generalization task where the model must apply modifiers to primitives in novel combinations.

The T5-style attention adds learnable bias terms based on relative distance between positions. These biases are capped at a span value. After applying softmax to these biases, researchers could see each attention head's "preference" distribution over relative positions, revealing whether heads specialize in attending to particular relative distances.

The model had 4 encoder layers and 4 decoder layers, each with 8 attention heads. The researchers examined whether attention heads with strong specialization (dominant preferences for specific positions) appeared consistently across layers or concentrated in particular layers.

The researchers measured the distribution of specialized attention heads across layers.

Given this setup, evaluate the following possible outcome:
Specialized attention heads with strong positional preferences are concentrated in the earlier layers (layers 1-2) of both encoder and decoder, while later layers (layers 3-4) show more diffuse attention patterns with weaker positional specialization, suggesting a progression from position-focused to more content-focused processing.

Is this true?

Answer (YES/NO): NO